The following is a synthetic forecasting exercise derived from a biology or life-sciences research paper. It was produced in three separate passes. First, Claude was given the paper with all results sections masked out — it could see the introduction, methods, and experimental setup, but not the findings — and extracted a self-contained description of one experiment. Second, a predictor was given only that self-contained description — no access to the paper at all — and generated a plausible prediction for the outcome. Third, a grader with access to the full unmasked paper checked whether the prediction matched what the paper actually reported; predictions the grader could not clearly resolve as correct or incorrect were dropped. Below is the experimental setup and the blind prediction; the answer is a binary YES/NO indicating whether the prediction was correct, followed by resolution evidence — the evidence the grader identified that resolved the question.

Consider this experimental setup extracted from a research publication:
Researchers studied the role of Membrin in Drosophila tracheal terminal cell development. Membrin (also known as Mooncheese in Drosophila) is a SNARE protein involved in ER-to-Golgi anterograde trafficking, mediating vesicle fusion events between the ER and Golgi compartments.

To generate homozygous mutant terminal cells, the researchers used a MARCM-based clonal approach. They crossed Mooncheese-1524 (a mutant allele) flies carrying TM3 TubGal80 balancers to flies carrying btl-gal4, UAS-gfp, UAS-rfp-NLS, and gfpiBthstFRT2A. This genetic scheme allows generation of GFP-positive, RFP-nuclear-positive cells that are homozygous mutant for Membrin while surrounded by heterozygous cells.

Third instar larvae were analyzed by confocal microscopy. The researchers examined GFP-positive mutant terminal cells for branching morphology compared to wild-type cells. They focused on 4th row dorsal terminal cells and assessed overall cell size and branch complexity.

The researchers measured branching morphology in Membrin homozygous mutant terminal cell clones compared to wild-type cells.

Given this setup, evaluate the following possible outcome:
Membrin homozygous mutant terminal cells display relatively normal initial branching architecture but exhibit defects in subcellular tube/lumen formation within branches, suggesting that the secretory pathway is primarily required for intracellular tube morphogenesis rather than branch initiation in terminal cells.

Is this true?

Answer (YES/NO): NO